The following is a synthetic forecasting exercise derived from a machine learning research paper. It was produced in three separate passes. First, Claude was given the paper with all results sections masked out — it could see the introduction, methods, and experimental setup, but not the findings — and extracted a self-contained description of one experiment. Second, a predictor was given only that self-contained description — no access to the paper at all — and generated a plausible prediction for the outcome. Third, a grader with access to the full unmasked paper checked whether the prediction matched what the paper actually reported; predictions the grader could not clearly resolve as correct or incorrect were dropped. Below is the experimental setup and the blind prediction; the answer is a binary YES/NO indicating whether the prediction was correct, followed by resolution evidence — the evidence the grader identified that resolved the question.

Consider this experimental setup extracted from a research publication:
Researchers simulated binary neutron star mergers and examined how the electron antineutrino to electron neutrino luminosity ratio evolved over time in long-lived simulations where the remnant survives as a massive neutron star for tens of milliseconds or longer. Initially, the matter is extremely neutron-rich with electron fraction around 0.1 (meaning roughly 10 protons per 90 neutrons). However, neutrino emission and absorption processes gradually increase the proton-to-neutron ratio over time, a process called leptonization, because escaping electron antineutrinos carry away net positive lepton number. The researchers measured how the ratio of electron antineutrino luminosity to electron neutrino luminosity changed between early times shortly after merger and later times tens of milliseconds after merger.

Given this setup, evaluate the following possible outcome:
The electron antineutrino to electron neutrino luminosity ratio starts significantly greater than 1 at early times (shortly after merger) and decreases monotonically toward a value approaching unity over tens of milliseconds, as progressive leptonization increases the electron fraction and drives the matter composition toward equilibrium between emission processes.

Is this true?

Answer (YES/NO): YES